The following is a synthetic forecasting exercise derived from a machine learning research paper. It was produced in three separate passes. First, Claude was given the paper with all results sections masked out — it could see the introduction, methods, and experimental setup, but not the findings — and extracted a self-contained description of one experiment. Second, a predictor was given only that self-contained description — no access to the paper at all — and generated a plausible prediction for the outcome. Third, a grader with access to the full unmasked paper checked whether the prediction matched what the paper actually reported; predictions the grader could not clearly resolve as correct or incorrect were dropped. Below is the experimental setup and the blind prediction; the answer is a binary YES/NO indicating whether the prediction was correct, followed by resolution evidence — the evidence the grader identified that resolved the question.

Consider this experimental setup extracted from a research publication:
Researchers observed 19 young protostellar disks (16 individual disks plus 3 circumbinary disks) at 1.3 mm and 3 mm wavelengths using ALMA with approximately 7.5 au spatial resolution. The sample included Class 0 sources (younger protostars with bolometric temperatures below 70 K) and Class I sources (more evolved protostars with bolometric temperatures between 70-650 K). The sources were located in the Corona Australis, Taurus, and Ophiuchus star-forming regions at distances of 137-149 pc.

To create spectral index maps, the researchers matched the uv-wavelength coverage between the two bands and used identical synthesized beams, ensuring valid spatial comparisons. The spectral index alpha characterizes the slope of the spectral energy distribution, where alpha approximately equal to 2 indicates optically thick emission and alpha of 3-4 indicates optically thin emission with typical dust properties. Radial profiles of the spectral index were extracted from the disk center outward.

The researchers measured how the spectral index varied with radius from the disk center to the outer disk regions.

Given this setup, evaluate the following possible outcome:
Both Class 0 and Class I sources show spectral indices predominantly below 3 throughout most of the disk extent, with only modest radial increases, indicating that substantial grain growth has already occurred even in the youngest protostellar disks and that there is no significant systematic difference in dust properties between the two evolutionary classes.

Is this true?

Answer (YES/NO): NO